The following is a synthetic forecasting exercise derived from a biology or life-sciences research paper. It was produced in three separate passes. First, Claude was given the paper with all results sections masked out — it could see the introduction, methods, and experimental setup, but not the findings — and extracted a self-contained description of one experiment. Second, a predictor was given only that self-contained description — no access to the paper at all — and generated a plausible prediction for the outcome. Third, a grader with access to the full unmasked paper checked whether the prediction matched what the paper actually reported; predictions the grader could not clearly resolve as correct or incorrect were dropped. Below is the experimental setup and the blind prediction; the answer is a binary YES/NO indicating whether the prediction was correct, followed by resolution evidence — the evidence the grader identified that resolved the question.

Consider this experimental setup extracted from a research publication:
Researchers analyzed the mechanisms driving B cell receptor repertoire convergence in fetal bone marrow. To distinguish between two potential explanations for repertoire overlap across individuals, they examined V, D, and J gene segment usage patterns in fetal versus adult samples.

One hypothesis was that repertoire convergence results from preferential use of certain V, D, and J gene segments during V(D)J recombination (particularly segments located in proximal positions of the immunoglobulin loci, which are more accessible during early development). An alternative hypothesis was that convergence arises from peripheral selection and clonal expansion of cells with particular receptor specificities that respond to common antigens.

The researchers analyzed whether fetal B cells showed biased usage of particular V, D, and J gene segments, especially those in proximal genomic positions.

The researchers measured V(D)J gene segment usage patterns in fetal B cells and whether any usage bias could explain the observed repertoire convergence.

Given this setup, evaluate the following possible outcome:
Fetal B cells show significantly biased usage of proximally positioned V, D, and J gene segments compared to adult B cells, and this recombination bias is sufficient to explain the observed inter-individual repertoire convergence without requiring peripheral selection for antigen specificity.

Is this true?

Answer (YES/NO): YES